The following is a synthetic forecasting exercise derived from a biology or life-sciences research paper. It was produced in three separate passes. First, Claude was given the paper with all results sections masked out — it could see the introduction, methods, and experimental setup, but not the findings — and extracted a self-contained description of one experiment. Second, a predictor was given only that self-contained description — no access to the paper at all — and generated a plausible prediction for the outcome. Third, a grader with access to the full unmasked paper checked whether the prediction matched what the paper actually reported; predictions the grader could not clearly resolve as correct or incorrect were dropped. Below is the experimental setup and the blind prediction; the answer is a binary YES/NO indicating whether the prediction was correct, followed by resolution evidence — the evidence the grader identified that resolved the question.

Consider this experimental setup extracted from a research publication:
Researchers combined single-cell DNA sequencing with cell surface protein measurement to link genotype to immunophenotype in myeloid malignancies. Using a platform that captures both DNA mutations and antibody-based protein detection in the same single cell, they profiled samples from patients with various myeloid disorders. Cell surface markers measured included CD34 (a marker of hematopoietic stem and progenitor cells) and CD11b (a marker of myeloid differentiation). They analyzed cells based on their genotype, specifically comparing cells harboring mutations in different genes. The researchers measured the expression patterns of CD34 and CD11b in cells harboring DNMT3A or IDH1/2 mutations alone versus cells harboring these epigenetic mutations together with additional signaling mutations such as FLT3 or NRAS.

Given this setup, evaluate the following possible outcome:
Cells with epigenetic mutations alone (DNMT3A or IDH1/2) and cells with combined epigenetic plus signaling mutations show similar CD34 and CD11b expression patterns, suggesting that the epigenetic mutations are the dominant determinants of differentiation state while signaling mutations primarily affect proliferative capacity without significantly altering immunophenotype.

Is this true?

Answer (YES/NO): NO